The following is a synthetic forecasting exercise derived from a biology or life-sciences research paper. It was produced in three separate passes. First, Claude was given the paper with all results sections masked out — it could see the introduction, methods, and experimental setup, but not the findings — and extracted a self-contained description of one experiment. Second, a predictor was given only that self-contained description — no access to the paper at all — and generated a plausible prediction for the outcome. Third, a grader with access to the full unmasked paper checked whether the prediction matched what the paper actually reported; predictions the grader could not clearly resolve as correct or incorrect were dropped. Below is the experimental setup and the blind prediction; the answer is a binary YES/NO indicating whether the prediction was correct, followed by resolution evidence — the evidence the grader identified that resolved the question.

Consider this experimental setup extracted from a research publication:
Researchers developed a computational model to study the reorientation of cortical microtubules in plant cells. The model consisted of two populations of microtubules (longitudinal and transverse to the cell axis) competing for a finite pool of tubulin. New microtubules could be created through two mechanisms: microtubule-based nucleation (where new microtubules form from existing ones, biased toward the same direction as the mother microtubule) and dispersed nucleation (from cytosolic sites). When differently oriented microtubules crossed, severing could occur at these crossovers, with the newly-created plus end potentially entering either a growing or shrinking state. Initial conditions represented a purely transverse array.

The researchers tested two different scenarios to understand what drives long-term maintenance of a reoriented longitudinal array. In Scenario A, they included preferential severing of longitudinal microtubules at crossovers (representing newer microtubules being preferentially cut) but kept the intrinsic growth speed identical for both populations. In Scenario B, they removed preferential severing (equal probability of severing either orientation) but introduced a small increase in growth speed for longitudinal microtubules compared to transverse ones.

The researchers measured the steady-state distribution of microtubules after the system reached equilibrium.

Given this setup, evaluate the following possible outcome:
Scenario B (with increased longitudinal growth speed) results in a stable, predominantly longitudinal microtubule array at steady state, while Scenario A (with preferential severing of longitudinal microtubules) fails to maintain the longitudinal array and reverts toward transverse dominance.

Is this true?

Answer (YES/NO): NO